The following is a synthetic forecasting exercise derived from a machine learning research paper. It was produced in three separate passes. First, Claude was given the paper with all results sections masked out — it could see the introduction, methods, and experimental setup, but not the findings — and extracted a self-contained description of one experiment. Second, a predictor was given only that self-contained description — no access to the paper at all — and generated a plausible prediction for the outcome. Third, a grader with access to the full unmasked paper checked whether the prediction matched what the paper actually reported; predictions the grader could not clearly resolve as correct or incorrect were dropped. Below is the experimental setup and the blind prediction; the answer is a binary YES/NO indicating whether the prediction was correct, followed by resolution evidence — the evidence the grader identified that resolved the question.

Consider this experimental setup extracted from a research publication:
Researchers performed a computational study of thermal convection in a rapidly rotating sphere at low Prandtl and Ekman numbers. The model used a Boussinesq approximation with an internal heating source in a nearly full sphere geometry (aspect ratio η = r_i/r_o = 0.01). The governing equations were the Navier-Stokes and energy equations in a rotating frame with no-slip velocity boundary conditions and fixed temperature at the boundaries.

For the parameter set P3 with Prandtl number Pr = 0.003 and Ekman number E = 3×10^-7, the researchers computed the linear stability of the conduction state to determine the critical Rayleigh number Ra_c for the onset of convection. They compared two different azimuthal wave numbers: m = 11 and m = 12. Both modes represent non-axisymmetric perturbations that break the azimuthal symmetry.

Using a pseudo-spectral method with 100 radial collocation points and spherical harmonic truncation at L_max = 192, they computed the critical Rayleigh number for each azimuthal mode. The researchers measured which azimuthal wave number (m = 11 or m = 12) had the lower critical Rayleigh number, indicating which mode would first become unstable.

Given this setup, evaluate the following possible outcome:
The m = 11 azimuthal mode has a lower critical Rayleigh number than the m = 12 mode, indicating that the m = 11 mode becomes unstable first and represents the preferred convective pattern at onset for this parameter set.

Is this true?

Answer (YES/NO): NO